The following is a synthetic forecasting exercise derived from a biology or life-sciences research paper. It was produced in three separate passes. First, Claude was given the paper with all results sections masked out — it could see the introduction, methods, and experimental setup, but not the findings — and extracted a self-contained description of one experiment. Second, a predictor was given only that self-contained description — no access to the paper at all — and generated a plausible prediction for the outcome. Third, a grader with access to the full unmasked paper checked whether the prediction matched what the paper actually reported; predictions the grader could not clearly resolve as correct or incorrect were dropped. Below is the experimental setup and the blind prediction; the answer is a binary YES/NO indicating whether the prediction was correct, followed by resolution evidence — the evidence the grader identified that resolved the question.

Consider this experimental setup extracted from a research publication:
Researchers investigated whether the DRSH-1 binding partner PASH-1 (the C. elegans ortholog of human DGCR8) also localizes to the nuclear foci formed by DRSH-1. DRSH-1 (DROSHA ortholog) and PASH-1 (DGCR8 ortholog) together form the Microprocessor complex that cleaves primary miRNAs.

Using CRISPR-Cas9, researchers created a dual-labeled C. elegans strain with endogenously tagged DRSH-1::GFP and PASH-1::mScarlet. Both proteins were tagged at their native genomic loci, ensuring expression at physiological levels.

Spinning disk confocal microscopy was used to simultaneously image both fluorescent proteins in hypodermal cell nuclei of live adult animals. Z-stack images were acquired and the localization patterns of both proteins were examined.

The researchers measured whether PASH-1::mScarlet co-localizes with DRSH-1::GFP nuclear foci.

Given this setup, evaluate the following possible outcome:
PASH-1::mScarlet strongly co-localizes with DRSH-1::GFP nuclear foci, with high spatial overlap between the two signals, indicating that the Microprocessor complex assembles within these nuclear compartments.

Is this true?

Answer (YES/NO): YES